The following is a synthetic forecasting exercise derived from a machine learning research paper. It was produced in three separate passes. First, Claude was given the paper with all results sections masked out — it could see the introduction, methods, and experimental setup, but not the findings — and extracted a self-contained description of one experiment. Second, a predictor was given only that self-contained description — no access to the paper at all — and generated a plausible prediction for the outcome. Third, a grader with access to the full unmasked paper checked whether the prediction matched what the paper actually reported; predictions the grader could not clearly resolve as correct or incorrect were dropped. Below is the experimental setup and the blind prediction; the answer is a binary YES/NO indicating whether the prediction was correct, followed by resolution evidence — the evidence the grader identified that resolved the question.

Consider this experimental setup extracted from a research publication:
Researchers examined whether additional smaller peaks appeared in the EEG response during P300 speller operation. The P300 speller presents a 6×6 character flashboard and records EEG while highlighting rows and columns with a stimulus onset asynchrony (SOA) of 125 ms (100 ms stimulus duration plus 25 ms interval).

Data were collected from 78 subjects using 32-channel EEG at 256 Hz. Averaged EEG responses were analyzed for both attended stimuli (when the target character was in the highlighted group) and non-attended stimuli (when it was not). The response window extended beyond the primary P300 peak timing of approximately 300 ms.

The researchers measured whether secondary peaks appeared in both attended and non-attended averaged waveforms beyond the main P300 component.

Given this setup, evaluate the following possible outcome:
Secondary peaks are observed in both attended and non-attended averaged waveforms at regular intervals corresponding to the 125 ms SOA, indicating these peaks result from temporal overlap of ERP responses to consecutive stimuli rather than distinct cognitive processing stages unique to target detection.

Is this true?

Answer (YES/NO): YES